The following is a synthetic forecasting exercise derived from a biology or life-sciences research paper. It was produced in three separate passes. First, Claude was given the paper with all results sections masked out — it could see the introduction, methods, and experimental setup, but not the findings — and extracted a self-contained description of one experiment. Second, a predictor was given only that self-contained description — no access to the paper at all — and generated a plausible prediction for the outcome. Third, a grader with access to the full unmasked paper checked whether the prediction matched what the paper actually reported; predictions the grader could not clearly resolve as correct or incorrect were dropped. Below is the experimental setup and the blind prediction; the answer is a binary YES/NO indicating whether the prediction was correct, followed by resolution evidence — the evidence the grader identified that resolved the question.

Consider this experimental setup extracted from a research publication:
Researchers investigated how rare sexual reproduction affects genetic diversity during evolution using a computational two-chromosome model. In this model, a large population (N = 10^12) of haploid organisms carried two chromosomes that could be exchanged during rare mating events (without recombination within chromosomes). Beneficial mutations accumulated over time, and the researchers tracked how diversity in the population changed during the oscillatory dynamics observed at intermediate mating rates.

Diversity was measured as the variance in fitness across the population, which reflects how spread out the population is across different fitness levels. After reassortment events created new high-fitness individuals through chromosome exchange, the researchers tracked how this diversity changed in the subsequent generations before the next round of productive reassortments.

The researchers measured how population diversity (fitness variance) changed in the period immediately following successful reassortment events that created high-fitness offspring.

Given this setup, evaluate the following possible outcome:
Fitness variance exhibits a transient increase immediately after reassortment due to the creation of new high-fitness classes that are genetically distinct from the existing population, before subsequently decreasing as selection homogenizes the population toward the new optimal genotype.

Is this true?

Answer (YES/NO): NO